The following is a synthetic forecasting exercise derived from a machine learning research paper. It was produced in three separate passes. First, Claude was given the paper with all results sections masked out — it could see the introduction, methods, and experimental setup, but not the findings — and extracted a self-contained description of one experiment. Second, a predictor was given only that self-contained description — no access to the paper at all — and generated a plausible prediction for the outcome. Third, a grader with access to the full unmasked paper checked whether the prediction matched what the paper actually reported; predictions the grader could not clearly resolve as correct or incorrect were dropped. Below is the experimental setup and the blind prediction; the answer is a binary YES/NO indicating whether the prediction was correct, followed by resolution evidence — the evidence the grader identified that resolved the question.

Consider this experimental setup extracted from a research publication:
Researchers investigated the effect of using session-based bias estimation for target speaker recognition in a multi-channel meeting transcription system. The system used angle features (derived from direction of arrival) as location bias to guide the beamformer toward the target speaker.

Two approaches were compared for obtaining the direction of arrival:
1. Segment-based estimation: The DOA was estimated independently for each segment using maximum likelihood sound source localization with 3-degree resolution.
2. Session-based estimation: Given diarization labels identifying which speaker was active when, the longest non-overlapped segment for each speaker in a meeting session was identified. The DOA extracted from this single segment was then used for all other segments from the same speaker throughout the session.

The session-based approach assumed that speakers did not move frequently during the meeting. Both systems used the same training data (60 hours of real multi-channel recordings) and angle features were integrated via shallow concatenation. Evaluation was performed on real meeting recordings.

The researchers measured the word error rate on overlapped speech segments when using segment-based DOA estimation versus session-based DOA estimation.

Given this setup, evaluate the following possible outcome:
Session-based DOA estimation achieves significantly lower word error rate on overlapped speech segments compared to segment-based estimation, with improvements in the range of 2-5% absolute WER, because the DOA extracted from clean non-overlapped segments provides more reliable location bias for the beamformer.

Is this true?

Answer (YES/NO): NO